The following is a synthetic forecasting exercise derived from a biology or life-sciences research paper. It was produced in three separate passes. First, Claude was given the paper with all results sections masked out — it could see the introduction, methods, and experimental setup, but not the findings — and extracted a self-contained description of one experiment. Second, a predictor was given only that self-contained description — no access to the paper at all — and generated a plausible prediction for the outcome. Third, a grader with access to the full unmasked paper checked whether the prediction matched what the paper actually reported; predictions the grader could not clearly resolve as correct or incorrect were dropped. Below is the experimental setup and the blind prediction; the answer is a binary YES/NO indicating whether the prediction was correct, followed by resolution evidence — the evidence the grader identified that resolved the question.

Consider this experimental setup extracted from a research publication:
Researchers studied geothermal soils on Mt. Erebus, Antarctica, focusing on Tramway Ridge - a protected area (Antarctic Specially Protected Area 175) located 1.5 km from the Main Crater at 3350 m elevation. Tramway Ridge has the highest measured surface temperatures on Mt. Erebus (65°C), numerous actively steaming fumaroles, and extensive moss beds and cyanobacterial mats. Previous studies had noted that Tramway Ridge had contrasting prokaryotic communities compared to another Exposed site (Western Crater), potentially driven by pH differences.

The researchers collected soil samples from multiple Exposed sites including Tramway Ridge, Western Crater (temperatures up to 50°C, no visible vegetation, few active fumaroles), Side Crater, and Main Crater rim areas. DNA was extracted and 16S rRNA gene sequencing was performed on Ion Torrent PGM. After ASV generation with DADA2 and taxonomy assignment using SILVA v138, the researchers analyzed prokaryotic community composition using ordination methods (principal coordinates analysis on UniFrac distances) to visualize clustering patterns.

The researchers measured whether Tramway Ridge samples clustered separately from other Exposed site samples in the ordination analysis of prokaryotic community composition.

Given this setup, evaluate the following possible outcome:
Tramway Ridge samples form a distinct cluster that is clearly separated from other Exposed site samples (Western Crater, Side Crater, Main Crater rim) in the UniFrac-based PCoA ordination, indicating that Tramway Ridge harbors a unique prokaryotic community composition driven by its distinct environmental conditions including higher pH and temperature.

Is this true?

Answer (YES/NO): YES